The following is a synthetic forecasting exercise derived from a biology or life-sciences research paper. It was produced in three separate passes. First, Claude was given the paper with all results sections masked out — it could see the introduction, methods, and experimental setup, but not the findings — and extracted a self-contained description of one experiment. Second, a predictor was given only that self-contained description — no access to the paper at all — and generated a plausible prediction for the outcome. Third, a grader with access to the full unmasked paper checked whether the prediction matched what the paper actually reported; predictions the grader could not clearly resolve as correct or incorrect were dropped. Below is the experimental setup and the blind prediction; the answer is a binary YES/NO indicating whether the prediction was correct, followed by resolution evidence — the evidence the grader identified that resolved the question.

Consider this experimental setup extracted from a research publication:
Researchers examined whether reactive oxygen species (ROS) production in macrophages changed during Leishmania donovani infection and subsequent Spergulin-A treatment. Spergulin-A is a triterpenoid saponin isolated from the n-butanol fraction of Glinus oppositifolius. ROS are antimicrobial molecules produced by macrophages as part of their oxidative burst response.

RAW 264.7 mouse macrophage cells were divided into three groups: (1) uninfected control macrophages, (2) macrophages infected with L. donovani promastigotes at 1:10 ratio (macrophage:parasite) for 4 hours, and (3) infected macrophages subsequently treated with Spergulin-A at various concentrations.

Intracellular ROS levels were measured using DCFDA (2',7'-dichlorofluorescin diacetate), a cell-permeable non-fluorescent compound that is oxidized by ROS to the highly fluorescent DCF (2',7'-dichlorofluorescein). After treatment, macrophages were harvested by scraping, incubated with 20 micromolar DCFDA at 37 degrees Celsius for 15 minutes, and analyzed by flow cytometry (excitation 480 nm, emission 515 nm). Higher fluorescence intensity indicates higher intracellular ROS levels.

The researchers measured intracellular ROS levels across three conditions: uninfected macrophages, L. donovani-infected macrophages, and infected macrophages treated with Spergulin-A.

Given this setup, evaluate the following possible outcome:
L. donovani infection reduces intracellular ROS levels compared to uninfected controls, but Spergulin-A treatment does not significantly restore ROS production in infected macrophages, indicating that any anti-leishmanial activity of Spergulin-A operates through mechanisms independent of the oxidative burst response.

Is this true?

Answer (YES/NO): NO